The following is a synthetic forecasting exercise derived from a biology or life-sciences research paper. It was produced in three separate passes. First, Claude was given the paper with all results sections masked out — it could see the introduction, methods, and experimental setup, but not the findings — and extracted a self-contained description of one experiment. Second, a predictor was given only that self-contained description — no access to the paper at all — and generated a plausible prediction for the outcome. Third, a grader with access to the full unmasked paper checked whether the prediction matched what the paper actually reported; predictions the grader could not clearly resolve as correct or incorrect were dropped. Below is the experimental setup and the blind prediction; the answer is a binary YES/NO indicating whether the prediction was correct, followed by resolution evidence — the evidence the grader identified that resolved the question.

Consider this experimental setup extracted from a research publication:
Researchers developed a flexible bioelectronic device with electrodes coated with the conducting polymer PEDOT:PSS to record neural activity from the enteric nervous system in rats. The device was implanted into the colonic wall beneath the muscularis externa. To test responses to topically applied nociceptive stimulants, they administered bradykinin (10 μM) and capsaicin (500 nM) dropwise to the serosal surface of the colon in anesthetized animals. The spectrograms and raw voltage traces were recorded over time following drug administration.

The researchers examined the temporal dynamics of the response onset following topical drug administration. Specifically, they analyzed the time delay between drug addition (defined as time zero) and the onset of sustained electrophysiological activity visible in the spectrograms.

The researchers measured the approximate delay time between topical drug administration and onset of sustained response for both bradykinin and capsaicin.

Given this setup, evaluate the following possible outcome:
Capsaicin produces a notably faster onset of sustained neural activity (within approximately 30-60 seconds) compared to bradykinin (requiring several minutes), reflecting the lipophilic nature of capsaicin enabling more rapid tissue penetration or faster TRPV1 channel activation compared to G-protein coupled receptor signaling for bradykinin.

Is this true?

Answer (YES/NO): NO